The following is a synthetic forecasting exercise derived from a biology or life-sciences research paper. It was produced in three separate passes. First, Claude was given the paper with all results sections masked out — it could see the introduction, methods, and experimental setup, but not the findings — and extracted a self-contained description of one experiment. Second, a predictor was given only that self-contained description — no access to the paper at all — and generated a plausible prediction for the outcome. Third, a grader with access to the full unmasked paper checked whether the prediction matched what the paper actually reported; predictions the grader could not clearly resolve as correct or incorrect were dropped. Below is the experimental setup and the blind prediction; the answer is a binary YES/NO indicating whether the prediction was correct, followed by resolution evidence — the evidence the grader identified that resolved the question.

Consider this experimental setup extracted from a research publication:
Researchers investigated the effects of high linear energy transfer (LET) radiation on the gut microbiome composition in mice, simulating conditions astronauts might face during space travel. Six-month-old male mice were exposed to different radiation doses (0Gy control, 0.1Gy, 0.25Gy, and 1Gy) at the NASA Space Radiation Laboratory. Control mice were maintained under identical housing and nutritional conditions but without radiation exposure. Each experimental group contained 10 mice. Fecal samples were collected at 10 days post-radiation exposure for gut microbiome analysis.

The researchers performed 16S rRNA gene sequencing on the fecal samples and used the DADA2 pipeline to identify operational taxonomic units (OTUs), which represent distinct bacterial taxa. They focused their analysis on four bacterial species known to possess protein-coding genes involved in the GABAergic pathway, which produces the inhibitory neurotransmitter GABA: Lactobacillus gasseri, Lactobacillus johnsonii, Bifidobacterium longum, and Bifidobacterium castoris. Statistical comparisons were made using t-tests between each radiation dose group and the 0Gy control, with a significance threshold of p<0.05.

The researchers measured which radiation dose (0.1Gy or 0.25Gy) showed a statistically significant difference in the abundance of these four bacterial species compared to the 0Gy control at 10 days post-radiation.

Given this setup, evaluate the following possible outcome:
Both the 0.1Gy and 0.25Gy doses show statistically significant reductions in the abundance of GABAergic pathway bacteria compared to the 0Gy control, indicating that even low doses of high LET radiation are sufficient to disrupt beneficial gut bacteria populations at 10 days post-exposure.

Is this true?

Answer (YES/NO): NO